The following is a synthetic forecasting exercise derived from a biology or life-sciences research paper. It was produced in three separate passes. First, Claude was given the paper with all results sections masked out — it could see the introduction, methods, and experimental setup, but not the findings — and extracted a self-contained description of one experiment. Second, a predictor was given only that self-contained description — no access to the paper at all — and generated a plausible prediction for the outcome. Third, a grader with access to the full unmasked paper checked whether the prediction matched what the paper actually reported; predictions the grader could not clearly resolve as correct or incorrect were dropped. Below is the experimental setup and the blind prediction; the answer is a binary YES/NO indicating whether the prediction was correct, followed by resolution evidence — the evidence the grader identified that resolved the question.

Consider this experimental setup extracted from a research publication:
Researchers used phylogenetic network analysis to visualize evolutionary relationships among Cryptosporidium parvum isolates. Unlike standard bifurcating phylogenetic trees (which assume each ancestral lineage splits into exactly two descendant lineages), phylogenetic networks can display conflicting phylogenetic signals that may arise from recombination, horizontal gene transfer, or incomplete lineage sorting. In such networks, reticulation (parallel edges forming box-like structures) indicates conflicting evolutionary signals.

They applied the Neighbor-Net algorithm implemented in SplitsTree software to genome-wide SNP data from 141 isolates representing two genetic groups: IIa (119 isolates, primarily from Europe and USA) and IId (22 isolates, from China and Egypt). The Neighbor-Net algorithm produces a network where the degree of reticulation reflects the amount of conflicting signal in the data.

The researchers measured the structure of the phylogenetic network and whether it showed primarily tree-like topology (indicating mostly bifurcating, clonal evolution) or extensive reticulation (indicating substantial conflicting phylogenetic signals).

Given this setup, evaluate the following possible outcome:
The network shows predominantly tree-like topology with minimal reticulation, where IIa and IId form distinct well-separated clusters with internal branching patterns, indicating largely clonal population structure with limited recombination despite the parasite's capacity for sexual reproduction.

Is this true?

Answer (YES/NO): NO